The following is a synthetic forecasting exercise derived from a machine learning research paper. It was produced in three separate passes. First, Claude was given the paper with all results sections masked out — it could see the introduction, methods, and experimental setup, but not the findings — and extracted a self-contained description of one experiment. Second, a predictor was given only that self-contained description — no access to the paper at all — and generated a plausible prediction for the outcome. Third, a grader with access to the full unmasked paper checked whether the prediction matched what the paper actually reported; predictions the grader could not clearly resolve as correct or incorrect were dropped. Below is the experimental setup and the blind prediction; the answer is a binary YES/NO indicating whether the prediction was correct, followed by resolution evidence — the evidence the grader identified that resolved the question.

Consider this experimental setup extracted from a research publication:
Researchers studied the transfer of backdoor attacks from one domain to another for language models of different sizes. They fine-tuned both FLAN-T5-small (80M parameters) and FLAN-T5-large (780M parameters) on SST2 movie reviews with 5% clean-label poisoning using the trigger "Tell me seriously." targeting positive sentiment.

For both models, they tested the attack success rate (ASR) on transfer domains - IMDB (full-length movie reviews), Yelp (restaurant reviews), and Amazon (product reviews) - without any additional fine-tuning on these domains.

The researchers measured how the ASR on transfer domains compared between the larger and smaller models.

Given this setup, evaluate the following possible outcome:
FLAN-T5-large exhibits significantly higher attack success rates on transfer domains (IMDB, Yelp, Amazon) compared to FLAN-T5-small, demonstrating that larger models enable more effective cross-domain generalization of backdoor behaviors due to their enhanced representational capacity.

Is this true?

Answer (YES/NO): NO